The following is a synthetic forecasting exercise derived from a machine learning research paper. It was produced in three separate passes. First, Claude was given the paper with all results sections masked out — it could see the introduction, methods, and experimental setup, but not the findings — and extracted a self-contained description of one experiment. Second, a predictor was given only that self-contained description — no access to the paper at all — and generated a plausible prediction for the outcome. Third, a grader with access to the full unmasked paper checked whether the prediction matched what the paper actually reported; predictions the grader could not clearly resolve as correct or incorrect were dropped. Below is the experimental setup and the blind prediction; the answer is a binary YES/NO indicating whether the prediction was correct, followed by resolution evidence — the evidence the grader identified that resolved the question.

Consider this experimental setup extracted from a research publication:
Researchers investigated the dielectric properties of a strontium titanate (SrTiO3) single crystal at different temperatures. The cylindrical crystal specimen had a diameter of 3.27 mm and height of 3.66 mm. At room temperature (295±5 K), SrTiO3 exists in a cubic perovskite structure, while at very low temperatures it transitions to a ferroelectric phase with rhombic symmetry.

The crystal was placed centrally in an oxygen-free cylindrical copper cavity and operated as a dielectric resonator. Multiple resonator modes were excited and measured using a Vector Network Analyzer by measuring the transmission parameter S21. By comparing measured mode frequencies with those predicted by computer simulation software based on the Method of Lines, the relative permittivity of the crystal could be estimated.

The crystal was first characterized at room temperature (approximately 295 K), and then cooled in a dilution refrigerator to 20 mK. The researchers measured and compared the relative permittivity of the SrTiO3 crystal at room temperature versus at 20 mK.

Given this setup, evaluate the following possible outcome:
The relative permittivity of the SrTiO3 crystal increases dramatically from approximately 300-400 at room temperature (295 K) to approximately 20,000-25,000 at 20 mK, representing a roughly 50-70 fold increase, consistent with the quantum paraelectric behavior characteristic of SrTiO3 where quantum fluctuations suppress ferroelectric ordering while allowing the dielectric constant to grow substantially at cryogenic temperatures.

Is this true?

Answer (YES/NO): NO